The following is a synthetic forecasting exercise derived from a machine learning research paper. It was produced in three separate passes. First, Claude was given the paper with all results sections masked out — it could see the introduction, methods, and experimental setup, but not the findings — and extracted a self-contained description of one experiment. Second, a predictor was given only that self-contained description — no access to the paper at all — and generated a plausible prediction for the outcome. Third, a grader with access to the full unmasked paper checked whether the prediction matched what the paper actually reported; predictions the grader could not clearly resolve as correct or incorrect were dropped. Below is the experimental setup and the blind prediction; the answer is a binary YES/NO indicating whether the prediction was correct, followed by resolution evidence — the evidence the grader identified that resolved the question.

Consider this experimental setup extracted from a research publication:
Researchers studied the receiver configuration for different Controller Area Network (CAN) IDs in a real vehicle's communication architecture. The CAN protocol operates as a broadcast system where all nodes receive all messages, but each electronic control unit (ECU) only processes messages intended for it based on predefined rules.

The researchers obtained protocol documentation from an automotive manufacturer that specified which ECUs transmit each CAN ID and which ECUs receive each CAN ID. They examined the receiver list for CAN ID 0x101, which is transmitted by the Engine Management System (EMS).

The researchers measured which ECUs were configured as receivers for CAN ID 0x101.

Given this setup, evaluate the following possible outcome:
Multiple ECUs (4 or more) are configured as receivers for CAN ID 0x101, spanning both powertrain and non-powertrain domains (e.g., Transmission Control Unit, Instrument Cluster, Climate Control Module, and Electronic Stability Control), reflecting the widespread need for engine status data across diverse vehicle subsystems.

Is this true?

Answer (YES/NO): NO